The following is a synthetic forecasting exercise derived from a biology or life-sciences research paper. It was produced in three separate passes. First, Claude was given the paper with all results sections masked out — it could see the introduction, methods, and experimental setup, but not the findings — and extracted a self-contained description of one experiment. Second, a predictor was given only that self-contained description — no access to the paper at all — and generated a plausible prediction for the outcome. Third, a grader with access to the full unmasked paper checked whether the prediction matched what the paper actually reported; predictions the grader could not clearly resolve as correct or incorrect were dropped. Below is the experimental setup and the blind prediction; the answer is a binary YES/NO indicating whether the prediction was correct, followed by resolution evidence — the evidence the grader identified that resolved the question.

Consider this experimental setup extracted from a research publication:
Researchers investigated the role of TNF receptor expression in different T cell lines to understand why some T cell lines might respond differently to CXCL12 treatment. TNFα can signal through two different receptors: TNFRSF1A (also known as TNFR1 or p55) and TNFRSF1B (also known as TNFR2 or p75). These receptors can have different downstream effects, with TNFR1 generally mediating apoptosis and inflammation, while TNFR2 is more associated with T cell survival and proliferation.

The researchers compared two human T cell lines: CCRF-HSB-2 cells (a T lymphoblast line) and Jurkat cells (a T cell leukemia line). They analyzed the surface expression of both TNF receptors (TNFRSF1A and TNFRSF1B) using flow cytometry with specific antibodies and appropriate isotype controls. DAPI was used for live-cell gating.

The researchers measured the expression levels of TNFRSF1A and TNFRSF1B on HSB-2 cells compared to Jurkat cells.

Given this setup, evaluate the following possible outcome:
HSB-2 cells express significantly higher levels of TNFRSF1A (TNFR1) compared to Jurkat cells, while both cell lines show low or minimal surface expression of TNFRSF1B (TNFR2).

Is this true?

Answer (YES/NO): NO